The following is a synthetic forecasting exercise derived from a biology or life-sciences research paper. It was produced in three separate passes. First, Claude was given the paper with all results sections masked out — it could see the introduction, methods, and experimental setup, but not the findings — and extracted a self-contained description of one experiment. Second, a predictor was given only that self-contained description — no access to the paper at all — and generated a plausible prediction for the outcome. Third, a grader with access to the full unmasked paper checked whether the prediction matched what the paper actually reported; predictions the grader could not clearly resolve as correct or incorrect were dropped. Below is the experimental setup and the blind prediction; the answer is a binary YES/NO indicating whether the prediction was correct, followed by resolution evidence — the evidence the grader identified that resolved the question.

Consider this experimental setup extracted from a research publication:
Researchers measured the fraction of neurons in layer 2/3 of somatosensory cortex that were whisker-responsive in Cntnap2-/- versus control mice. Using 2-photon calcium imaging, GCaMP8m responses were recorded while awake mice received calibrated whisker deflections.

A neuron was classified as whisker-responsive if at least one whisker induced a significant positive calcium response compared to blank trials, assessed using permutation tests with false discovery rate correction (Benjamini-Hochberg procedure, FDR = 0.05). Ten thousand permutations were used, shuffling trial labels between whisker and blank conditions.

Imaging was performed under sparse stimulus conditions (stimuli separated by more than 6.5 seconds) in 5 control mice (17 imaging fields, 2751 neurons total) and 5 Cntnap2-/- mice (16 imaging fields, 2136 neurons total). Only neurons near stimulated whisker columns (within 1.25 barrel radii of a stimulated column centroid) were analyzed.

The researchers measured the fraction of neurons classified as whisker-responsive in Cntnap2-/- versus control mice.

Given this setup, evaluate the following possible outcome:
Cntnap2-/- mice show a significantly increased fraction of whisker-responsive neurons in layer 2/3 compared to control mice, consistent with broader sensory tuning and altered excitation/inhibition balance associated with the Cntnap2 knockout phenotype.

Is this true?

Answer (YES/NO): NO